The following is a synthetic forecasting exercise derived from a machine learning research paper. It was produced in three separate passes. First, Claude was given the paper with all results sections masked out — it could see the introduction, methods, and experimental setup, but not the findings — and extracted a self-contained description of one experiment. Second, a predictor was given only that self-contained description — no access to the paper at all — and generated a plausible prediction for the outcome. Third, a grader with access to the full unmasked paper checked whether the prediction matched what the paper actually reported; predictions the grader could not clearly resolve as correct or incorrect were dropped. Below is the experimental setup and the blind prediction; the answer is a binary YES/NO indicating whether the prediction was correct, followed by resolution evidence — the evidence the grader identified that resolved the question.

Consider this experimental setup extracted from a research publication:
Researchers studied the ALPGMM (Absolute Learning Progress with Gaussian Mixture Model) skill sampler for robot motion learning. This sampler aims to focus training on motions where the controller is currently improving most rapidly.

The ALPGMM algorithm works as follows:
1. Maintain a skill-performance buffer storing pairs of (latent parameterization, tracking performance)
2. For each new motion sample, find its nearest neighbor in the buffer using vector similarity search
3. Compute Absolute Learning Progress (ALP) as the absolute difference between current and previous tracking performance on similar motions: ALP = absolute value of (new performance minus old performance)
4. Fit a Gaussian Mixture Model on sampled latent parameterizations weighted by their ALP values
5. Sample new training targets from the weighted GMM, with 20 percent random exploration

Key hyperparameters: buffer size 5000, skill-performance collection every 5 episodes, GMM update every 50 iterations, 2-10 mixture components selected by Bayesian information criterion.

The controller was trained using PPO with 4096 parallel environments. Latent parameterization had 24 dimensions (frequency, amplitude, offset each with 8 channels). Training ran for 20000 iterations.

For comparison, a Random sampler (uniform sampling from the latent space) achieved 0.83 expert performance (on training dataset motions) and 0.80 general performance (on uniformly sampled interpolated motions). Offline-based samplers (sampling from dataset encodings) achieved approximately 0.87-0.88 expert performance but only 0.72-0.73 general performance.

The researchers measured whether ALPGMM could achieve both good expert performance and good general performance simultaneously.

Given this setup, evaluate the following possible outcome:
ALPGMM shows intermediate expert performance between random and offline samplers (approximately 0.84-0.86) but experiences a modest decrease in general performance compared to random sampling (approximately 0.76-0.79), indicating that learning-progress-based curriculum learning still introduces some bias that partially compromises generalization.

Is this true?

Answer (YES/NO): NO